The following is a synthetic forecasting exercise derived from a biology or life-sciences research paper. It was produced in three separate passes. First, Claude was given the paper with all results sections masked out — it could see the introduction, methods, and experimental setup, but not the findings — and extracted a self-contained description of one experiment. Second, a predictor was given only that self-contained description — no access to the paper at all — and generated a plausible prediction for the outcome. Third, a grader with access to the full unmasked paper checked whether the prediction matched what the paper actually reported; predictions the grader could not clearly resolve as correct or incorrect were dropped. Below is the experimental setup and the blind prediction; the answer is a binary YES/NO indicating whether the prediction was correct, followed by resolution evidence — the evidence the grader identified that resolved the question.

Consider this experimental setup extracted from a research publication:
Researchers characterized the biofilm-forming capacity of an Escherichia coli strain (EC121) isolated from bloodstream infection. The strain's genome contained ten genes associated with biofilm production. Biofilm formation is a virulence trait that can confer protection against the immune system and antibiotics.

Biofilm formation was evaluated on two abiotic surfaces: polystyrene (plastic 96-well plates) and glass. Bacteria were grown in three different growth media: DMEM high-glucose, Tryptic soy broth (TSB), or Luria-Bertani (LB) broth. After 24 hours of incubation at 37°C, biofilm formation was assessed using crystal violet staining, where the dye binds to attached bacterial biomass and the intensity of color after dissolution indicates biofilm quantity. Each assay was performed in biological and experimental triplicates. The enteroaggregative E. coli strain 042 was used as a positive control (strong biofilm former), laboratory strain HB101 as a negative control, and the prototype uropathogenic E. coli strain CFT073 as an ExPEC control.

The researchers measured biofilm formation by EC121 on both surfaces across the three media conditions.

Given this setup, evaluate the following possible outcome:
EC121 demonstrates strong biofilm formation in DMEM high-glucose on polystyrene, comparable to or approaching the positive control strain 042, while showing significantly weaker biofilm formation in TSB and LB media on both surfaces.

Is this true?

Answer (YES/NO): NO